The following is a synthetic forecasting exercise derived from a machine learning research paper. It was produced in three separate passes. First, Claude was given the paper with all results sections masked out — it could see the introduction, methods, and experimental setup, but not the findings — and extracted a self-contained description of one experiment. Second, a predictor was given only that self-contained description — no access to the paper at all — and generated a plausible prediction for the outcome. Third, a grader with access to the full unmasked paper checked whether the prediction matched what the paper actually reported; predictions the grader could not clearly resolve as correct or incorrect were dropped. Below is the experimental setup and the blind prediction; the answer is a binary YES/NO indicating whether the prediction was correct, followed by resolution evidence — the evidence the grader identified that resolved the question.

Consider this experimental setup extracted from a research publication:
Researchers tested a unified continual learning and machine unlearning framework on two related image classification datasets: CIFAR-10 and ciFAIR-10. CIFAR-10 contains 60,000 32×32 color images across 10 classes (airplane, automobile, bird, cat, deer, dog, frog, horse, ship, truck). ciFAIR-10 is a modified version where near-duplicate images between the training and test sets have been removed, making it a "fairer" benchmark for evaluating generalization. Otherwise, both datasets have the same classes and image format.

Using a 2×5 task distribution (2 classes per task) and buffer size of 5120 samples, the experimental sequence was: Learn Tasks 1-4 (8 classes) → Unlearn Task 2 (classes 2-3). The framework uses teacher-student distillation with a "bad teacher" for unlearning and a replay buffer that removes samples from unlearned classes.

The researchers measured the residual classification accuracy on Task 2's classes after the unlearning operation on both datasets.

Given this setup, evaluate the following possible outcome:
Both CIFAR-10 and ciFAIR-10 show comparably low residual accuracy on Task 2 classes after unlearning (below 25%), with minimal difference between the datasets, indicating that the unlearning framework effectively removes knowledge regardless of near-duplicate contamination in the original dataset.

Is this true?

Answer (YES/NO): NO